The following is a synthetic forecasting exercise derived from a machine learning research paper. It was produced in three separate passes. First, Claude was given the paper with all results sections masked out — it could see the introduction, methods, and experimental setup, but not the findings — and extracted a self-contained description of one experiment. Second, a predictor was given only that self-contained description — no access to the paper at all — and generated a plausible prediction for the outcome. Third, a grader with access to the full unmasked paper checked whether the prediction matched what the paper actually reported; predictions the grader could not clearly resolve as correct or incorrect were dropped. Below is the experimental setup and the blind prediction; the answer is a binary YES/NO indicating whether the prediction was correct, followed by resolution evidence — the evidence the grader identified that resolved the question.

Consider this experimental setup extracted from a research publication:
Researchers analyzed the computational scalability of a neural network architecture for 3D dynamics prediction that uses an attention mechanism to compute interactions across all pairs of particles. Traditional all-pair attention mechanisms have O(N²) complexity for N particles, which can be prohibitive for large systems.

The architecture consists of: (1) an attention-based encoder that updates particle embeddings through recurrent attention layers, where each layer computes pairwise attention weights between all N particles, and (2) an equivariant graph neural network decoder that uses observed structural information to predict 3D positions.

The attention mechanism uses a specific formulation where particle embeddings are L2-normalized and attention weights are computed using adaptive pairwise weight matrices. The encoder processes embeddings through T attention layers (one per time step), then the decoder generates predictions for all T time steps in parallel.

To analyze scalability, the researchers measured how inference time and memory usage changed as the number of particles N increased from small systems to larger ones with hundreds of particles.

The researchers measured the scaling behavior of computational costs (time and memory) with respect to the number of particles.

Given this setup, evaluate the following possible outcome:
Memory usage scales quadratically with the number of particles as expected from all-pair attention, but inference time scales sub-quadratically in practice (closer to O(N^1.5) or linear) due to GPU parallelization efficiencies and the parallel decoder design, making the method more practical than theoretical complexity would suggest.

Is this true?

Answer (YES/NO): NO